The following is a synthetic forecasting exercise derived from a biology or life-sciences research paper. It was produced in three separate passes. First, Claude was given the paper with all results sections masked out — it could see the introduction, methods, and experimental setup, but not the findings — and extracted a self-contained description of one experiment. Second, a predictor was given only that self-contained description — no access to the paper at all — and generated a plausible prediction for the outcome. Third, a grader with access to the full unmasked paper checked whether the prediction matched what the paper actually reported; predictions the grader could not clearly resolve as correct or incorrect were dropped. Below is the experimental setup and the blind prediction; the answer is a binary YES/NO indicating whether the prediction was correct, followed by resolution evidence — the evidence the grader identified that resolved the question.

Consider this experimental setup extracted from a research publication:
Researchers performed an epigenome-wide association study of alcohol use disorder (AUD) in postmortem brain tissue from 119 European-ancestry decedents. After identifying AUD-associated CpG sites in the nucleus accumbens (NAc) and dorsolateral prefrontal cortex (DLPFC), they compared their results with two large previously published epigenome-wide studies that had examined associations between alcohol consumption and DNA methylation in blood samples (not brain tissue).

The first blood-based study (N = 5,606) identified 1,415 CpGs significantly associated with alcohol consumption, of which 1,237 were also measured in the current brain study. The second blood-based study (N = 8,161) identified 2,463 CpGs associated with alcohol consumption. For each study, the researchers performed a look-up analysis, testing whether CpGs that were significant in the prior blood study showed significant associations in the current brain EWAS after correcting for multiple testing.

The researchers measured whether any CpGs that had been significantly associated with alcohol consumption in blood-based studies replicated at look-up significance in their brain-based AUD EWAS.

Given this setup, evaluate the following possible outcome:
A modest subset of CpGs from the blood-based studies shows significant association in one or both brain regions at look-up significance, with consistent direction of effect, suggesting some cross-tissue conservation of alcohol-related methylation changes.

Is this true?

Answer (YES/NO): NO